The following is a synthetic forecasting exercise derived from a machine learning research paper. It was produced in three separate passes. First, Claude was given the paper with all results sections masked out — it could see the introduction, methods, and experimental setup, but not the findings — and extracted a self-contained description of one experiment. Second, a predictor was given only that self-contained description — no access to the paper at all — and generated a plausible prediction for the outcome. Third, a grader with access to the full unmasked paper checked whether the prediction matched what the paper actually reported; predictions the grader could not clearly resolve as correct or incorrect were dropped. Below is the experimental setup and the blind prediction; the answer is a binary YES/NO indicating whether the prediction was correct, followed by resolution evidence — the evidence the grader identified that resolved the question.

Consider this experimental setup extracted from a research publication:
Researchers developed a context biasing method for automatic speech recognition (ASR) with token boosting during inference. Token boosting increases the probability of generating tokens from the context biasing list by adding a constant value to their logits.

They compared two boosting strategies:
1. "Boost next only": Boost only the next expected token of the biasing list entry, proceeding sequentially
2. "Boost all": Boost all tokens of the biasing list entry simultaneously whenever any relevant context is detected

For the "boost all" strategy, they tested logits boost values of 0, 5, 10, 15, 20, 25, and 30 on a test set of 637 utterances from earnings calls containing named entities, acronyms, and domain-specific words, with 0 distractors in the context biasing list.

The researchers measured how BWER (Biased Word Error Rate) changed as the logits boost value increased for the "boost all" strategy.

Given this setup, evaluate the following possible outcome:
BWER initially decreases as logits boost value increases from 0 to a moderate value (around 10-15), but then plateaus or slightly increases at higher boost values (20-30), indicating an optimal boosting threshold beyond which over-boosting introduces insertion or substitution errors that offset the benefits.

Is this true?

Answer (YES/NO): NO